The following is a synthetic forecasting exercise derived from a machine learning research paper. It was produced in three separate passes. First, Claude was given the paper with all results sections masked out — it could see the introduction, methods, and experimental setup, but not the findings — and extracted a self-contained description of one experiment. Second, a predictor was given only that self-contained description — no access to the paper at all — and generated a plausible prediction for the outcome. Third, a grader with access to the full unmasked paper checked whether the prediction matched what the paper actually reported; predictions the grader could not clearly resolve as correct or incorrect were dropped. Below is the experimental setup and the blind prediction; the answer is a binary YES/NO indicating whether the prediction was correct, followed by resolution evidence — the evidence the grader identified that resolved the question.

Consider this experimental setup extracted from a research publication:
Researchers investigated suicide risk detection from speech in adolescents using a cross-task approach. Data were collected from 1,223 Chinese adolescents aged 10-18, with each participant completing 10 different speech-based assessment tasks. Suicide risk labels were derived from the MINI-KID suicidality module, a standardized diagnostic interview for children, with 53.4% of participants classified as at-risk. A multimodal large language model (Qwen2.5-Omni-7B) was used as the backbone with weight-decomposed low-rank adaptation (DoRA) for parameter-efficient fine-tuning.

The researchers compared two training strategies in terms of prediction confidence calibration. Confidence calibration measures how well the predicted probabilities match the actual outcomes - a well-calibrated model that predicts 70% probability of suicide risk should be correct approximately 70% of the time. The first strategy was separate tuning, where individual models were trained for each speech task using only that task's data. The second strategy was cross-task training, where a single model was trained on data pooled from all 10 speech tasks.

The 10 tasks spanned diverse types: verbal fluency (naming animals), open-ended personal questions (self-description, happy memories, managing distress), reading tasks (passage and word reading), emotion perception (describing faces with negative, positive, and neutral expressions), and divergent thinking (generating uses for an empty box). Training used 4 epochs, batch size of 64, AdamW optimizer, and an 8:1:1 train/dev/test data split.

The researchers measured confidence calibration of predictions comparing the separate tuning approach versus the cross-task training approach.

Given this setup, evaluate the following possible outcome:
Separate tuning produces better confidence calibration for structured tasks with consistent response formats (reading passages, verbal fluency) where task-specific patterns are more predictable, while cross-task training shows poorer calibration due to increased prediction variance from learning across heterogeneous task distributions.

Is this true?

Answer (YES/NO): NO